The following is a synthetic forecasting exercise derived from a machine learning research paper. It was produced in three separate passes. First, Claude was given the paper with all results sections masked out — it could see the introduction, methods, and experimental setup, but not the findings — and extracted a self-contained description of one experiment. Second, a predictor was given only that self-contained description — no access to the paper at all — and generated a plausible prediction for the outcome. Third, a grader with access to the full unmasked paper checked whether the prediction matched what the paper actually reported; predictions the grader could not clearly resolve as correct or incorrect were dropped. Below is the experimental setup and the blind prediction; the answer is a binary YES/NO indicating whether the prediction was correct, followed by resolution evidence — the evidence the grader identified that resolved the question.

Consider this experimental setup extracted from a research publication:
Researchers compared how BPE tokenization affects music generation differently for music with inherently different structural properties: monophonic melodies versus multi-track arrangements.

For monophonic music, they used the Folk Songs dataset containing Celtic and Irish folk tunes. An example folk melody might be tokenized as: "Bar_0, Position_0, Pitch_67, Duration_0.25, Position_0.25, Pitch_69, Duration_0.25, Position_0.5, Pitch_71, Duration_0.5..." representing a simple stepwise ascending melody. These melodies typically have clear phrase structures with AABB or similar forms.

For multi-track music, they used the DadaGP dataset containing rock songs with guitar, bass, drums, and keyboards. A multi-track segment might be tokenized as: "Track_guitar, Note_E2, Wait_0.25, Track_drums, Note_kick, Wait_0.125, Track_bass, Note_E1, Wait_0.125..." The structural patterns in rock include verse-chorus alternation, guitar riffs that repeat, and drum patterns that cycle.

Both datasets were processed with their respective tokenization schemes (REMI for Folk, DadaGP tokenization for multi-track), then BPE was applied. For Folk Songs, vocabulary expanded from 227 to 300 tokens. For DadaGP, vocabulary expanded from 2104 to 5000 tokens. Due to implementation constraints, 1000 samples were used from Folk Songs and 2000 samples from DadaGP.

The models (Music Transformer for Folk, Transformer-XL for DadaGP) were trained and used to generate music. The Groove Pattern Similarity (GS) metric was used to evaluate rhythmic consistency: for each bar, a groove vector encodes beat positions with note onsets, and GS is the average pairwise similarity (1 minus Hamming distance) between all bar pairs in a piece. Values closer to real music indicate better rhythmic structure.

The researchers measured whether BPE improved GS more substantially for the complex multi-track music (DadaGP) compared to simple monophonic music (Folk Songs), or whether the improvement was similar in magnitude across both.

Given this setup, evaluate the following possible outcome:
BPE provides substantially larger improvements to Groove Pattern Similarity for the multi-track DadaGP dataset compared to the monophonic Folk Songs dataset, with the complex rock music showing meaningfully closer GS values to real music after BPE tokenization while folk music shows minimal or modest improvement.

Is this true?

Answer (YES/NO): NO